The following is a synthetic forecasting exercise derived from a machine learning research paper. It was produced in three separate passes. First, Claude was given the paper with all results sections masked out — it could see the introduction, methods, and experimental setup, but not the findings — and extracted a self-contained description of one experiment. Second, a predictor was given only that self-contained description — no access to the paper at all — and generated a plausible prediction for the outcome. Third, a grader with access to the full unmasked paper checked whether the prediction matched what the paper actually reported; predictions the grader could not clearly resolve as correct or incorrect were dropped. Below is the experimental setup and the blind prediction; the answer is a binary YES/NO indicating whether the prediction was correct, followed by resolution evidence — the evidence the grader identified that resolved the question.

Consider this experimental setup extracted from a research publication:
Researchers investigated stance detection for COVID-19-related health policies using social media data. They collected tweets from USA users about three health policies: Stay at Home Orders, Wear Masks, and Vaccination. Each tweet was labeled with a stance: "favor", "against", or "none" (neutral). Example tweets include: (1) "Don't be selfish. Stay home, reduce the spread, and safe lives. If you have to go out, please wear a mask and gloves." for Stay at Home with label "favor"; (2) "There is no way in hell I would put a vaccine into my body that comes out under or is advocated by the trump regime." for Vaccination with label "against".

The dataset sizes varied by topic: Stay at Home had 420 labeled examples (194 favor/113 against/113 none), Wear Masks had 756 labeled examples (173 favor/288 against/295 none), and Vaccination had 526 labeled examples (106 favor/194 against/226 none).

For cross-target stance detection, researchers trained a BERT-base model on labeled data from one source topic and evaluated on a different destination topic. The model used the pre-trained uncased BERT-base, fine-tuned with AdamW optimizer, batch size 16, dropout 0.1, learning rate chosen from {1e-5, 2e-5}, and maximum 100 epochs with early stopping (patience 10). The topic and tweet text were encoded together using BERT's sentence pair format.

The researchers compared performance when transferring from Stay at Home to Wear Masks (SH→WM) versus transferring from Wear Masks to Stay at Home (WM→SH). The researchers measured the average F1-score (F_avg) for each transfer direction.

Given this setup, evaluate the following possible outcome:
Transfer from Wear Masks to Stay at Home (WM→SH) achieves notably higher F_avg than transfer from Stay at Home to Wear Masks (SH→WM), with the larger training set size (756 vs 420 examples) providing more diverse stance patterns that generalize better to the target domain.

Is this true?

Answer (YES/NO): NO